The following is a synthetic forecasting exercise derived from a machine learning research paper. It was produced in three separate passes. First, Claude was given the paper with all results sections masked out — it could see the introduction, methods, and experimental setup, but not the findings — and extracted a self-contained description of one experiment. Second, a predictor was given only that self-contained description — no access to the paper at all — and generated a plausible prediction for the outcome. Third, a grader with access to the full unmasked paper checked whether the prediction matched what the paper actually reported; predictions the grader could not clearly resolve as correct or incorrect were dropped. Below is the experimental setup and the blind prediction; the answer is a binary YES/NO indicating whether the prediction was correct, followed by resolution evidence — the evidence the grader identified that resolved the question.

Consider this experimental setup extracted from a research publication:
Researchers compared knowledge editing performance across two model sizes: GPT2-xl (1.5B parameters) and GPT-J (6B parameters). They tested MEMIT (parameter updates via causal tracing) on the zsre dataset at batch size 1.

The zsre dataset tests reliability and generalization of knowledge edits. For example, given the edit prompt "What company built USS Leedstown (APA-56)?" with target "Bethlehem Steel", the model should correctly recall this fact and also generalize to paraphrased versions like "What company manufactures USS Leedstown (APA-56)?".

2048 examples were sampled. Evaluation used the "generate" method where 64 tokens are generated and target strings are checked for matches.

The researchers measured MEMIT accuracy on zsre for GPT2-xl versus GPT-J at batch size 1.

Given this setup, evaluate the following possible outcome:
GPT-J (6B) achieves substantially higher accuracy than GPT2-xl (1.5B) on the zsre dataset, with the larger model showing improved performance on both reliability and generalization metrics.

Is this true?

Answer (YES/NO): YES